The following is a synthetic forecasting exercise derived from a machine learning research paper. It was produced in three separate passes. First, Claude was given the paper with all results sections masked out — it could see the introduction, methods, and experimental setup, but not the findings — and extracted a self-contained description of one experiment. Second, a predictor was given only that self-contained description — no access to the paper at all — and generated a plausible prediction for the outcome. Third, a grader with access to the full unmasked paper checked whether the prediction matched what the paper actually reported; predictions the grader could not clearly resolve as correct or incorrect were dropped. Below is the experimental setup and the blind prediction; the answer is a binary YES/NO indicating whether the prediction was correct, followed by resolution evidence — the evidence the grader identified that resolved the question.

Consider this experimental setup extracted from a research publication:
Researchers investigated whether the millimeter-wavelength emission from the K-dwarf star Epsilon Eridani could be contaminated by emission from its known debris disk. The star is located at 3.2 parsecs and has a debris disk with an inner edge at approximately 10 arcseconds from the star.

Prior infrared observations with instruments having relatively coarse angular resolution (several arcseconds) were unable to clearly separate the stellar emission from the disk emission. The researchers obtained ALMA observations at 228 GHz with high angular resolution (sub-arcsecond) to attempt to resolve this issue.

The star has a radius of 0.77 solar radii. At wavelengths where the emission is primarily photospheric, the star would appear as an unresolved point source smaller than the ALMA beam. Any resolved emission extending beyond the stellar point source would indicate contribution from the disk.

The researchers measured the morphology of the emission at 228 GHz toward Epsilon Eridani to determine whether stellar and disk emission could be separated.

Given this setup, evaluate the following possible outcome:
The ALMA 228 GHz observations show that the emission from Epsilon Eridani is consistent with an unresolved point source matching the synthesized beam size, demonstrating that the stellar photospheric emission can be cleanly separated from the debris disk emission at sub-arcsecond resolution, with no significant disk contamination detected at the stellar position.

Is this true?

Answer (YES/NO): NO